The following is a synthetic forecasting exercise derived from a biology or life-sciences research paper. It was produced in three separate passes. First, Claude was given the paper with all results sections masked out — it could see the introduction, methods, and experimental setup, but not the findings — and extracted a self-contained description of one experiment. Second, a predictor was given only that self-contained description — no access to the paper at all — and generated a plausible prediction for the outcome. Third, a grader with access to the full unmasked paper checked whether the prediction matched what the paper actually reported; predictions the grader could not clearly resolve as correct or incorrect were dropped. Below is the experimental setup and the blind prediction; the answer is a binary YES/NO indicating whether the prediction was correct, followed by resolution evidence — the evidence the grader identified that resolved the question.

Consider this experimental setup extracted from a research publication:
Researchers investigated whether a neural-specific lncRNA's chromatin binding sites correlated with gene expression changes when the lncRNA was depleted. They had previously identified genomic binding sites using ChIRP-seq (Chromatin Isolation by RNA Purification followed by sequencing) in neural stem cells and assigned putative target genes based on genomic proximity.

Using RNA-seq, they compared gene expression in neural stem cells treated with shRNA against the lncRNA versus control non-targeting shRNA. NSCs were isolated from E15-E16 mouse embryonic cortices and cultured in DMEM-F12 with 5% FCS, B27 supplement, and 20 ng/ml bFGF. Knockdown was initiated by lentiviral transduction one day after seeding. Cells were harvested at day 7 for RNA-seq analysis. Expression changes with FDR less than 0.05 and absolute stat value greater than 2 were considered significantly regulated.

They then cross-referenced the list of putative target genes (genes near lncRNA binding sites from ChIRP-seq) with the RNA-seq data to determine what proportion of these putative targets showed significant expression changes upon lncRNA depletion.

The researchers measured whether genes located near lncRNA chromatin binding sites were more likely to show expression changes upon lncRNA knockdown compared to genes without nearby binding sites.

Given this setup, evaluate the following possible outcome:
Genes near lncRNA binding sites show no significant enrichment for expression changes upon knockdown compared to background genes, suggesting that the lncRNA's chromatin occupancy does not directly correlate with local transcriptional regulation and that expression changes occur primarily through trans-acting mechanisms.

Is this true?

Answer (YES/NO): NO